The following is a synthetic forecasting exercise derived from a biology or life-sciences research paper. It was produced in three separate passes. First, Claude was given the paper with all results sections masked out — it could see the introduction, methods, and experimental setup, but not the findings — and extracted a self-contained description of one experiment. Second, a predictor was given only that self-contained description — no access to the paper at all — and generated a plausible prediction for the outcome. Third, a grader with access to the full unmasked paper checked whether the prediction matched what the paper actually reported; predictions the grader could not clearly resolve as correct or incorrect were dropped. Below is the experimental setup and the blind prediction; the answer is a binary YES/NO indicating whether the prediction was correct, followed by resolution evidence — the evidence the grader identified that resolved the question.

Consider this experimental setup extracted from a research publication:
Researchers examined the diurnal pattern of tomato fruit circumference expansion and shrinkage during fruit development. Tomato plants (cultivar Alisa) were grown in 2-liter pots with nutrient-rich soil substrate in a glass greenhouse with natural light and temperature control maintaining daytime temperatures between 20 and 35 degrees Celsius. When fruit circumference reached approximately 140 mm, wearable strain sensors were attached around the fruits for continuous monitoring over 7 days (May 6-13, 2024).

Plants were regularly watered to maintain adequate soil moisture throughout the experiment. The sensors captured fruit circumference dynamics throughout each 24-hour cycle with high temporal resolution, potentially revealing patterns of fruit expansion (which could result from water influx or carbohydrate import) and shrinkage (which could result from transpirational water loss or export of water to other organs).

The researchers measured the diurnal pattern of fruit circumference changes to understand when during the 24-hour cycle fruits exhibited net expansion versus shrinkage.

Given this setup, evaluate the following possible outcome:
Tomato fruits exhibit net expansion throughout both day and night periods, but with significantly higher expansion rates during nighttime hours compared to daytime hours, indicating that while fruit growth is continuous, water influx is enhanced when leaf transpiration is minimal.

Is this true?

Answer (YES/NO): NO